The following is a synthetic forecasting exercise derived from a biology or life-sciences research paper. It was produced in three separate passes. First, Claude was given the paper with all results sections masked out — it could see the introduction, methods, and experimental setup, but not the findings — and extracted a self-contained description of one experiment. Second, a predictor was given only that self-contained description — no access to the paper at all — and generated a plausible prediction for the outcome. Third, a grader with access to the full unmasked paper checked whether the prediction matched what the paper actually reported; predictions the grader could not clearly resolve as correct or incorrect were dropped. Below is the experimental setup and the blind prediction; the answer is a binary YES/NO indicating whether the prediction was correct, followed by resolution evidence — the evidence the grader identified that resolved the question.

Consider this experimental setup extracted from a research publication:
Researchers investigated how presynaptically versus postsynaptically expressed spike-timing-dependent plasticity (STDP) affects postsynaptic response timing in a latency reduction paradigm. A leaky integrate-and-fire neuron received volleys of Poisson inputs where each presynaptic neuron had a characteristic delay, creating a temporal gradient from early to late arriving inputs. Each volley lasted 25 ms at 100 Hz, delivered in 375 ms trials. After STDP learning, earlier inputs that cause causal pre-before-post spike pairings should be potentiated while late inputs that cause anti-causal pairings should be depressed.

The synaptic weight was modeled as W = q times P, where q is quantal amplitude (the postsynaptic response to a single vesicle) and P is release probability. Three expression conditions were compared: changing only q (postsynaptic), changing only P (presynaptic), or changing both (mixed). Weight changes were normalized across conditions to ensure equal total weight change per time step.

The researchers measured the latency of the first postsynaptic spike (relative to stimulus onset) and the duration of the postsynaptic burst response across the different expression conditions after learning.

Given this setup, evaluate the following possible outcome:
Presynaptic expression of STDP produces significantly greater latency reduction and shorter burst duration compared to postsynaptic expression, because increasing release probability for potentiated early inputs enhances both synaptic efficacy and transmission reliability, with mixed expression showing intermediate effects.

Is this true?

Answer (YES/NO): NO